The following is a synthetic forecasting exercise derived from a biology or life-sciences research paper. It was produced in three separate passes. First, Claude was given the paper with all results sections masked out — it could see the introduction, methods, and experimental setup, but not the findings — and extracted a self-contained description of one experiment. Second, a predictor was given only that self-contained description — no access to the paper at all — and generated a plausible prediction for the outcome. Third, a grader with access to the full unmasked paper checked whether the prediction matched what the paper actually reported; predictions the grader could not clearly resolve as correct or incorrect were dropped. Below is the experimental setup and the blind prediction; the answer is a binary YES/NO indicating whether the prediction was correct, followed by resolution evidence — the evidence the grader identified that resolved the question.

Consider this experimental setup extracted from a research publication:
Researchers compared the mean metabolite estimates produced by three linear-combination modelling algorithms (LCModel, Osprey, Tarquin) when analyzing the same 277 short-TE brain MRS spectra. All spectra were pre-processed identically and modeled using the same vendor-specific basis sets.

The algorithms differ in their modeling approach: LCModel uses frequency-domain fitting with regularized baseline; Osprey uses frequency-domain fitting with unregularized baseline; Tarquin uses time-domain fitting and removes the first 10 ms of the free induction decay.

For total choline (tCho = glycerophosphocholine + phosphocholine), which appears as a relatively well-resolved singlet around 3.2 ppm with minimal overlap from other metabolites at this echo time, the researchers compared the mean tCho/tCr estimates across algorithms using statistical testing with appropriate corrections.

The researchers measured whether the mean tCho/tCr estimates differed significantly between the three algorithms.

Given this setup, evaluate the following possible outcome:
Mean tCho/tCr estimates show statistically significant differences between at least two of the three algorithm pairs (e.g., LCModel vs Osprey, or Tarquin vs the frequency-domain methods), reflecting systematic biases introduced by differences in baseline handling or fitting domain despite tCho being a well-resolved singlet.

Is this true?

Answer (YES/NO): NO